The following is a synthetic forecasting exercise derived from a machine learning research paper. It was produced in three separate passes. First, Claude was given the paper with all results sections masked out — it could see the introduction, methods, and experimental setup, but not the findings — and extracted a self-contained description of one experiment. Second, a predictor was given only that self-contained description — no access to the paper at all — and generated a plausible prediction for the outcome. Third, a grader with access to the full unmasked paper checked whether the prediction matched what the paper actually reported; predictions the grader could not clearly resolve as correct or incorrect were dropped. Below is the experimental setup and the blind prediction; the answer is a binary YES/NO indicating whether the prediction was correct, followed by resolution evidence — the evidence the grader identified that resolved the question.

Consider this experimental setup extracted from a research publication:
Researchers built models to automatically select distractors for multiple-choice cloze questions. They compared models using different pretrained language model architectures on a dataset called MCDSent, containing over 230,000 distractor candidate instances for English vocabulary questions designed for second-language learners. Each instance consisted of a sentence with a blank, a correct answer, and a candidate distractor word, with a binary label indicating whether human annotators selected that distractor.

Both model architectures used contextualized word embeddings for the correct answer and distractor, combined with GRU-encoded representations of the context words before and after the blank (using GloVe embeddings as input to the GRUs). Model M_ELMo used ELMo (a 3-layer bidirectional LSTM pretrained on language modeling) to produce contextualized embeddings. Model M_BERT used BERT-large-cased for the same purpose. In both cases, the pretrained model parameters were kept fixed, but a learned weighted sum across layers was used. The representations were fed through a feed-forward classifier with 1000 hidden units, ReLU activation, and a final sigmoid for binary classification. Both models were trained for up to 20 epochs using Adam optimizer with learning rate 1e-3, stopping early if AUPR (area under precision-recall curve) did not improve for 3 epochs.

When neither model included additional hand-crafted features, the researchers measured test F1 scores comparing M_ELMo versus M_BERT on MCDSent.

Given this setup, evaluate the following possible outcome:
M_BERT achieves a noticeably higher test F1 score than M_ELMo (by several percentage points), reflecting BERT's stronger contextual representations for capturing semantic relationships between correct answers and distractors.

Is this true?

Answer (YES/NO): NO